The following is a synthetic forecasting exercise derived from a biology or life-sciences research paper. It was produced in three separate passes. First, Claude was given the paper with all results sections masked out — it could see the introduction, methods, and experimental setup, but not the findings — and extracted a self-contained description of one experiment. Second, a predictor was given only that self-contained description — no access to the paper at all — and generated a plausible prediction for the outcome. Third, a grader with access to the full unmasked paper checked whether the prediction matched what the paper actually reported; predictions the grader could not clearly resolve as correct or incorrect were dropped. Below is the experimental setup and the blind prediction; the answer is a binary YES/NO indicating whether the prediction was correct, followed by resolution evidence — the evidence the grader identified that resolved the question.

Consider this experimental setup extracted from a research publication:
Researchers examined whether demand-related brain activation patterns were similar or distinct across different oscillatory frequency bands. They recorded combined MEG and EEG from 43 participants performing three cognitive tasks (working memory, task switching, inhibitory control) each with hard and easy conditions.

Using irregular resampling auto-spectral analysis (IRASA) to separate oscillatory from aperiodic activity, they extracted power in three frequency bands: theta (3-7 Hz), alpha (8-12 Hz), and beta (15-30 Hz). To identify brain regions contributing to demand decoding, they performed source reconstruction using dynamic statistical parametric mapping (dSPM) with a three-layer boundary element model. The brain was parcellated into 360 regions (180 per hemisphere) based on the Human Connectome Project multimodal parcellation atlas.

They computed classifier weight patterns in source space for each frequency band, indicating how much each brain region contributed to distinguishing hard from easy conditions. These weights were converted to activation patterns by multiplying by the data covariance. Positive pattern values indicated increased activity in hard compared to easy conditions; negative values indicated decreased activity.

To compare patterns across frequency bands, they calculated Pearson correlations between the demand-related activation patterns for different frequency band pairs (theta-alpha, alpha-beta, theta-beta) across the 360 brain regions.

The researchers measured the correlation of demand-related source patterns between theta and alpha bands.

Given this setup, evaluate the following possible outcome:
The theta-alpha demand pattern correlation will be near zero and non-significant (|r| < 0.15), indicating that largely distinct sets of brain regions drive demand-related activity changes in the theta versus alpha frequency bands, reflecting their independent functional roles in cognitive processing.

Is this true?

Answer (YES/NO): NO